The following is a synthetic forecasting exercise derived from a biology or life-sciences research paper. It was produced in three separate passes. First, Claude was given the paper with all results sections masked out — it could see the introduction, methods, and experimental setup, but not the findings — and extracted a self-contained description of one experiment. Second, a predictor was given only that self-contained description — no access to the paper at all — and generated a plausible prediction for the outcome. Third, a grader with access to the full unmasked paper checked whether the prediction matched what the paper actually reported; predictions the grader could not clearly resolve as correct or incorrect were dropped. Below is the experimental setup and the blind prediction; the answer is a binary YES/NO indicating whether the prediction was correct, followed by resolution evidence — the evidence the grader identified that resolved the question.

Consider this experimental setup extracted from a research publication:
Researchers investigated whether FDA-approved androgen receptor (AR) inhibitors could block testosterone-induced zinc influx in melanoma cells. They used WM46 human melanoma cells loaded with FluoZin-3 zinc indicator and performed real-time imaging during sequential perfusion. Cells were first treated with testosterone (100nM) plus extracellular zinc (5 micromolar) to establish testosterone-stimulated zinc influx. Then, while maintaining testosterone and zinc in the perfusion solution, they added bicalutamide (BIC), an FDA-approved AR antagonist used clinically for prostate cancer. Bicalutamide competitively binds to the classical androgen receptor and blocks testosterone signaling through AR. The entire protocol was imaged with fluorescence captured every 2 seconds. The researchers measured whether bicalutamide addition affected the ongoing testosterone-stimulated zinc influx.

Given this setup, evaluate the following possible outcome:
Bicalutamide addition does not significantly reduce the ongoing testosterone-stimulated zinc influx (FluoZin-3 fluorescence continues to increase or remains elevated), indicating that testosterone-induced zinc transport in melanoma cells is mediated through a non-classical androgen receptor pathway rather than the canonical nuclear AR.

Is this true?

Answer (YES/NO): NO